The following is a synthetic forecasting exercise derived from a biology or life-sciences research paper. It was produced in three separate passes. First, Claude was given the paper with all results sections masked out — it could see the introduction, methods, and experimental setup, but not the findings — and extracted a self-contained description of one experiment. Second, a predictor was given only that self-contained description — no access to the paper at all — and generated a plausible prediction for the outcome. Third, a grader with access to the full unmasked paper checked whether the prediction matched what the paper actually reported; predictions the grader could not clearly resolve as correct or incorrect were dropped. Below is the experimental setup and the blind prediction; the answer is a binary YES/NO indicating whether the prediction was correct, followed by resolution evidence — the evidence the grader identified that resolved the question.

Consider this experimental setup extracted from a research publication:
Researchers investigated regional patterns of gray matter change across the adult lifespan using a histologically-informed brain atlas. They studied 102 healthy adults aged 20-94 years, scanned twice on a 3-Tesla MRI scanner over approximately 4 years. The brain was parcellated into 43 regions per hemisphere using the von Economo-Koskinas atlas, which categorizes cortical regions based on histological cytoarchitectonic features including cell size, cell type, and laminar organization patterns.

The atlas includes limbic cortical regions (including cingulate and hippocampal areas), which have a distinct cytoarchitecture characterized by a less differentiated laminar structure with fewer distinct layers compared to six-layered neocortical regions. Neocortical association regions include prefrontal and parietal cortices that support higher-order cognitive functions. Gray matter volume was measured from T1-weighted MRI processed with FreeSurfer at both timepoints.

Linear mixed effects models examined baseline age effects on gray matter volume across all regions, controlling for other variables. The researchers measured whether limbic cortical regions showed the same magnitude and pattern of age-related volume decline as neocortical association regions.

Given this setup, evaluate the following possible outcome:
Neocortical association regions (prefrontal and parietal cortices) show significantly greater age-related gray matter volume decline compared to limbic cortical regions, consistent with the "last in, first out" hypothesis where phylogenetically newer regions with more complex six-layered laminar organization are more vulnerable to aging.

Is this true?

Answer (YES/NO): YES